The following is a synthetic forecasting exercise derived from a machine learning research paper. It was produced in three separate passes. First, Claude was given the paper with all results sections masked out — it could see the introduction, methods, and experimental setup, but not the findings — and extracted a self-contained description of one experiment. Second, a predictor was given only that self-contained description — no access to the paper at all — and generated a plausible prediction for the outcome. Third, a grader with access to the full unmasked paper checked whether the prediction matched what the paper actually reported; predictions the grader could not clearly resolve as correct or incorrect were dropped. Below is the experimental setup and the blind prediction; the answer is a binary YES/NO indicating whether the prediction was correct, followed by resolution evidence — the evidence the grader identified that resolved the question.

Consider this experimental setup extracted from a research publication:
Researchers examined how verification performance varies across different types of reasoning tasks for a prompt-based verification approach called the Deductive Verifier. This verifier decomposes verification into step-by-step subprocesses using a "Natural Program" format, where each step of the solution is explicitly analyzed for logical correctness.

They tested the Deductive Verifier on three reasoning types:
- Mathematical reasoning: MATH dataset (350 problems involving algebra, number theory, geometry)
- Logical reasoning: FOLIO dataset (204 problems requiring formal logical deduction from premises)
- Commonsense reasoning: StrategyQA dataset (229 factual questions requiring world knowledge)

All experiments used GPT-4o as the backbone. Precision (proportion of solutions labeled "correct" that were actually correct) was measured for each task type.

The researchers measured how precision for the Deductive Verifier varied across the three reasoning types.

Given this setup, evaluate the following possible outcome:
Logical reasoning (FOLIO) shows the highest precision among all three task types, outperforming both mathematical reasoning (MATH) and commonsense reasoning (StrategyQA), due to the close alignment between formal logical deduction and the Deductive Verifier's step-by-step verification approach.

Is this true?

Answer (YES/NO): NO